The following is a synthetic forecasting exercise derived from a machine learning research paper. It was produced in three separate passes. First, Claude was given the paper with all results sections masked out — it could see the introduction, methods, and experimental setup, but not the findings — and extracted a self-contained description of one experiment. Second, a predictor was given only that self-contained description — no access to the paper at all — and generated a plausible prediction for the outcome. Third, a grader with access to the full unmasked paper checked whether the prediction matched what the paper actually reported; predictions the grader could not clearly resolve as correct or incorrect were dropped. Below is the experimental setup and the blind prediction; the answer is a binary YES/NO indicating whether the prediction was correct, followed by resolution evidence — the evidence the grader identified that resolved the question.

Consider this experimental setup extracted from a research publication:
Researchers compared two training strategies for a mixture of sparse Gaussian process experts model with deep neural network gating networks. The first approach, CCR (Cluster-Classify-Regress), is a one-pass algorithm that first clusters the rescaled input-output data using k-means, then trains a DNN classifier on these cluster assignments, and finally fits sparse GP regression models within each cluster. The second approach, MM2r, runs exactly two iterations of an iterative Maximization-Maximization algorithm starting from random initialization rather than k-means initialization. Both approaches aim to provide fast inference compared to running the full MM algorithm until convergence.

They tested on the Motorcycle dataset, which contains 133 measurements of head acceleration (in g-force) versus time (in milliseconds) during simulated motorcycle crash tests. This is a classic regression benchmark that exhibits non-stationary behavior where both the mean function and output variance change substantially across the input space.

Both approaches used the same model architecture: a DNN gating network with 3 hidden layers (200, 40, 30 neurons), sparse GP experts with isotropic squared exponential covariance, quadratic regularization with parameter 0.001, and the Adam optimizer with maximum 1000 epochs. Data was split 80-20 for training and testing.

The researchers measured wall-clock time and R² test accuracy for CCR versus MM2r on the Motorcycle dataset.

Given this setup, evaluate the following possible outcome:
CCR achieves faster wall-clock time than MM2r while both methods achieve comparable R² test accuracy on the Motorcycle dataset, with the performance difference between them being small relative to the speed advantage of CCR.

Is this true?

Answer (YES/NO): YES